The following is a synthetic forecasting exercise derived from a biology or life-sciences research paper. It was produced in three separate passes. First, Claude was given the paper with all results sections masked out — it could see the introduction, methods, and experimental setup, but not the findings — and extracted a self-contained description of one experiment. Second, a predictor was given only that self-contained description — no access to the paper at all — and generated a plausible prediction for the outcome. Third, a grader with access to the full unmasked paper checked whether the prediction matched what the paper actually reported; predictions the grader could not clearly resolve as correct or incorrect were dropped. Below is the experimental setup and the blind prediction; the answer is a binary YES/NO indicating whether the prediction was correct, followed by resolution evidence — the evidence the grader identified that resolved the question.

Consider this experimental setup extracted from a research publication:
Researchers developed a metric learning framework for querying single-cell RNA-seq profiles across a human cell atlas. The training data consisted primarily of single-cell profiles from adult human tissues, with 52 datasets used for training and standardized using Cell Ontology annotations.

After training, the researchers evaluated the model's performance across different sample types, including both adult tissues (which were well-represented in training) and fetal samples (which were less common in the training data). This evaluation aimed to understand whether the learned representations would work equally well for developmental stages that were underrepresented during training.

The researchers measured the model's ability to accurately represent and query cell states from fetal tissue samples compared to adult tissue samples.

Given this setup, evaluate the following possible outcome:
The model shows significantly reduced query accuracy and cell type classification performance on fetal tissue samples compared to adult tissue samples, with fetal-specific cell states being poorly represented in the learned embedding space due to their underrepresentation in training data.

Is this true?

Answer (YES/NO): YES